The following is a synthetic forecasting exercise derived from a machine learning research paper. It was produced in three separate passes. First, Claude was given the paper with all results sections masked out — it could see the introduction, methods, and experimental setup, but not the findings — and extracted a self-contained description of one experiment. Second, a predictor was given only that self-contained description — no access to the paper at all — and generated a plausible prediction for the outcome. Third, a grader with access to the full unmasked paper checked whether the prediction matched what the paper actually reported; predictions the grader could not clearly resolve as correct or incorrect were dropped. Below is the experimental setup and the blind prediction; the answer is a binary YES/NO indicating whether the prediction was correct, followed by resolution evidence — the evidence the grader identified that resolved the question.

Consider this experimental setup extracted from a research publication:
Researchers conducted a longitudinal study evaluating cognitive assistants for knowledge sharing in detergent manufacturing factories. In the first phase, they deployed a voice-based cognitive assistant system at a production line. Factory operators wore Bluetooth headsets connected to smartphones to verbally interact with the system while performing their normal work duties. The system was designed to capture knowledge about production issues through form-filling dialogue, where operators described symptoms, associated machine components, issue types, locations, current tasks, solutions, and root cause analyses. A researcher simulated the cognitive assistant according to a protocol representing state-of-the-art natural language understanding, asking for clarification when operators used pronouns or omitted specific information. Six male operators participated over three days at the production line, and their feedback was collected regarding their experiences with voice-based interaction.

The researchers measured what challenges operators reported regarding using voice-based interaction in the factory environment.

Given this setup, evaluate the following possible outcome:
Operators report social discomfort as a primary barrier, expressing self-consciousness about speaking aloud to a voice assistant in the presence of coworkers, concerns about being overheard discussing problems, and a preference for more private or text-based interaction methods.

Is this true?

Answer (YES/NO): NO